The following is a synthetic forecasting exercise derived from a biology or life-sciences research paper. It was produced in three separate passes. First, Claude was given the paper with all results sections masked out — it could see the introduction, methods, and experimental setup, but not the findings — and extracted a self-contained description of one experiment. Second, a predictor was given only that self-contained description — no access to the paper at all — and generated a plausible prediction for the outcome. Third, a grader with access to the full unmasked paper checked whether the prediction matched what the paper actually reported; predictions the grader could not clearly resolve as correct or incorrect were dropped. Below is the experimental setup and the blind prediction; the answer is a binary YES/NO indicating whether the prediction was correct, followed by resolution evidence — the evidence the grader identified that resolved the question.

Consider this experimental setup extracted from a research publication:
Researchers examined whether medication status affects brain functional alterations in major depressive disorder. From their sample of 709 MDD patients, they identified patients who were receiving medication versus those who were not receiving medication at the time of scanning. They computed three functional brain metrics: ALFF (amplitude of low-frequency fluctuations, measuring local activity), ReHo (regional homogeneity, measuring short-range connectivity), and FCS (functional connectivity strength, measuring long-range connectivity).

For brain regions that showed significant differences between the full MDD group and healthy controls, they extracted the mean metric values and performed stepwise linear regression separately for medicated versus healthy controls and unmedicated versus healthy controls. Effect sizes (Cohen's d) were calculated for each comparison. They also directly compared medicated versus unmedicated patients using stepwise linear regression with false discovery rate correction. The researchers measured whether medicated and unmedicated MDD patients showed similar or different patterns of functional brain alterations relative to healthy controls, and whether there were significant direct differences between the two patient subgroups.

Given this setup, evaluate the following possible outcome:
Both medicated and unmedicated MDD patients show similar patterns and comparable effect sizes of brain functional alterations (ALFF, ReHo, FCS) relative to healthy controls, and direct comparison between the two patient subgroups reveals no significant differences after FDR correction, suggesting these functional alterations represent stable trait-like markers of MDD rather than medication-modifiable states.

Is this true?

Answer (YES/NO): YES